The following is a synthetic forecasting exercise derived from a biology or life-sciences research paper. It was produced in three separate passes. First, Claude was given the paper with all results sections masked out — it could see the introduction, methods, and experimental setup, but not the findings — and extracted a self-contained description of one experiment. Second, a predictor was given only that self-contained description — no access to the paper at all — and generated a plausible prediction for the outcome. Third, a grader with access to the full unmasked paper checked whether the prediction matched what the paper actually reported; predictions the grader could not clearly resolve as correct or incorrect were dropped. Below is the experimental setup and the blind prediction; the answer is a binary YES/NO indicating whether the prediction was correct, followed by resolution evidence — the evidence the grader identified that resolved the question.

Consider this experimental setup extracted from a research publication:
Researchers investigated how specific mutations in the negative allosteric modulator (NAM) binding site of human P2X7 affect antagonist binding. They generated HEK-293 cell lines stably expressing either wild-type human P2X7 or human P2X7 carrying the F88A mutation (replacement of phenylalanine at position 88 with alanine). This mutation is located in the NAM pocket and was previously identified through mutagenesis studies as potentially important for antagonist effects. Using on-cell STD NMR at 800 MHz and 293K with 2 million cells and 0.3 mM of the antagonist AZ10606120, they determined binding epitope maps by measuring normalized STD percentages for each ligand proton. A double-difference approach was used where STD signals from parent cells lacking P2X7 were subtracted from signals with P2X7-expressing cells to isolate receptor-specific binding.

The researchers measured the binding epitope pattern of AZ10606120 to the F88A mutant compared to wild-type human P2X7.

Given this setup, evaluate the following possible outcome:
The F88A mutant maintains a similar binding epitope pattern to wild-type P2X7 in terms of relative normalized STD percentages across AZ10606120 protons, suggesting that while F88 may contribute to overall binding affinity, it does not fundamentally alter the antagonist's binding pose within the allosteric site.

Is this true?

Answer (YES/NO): NO